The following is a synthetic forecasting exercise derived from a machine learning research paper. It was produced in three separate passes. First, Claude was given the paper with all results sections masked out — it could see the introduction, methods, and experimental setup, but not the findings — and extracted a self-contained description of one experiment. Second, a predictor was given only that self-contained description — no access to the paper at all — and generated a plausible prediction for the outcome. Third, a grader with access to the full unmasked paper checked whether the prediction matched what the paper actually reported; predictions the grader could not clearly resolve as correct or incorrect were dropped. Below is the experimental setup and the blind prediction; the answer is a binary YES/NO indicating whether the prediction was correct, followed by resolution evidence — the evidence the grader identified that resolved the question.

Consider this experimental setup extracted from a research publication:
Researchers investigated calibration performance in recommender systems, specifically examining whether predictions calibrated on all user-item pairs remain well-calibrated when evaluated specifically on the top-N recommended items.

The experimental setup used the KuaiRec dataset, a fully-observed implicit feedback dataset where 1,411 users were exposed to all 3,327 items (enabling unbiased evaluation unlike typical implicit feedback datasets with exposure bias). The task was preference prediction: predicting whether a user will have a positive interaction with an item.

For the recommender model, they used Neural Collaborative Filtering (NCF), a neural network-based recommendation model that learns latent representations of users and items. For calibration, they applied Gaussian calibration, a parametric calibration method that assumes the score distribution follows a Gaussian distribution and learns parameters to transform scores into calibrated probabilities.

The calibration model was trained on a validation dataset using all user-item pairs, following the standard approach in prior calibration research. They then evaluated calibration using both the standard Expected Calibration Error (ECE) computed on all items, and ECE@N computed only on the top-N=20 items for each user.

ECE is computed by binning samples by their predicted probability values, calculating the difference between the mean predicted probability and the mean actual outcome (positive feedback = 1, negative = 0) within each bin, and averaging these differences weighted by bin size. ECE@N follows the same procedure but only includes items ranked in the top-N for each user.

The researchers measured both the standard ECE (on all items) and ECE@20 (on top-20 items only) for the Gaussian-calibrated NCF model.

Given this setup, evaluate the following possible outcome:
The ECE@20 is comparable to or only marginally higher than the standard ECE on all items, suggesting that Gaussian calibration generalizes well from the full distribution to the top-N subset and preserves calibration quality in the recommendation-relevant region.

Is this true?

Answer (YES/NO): NO